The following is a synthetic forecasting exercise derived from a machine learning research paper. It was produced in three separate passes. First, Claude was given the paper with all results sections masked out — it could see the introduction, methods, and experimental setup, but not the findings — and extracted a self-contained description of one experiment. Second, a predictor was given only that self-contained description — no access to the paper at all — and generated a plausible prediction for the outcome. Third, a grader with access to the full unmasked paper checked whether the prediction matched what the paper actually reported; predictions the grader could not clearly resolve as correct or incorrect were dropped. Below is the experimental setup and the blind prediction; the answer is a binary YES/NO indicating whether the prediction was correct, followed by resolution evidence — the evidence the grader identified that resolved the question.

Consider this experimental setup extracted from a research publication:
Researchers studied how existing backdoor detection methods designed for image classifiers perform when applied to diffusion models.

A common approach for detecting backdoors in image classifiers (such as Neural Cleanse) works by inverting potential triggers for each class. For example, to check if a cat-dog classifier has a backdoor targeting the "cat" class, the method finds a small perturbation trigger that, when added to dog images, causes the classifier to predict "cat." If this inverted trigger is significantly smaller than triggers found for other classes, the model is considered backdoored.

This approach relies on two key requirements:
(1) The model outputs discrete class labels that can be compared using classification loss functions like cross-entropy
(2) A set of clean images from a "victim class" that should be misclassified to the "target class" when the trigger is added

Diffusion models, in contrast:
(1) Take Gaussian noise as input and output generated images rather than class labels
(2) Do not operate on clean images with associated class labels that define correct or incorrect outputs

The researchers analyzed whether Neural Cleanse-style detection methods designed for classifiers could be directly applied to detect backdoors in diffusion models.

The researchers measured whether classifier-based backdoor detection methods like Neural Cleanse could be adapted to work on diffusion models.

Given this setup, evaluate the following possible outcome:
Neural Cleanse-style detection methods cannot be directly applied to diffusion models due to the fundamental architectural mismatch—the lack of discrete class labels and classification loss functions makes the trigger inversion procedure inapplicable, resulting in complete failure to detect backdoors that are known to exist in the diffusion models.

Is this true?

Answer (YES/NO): YES